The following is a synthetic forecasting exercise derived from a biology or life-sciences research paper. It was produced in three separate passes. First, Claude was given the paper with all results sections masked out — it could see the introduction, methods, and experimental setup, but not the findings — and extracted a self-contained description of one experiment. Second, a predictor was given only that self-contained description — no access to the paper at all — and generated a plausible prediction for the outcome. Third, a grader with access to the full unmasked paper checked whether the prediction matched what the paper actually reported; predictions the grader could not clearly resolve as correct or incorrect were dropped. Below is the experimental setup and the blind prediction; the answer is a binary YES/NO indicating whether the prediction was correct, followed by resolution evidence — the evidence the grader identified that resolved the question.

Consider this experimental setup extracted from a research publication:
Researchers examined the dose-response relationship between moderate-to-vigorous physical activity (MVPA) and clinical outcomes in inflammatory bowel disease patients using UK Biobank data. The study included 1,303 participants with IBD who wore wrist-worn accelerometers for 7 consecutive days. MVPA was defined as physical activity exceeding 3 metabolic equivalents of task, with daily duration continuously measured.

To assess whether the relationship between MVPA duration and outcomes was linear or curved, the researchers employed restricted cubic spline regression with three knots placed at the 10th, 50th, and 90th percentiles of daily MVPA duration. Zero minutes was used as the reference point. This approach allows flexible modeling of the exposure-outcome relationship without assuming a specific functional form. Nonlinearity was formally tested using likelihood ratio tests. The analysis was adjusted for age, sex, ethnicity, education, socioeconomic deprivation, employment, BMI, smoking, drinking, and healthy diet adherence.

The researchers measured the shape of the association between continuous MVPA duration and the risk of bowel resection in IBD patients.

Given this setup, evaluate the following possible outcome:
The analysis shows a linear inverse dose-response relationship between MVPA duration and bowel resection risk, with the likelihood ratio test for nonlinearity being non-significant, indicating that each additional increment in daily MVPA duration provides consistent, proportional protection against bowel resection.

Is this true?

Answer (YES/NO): YES